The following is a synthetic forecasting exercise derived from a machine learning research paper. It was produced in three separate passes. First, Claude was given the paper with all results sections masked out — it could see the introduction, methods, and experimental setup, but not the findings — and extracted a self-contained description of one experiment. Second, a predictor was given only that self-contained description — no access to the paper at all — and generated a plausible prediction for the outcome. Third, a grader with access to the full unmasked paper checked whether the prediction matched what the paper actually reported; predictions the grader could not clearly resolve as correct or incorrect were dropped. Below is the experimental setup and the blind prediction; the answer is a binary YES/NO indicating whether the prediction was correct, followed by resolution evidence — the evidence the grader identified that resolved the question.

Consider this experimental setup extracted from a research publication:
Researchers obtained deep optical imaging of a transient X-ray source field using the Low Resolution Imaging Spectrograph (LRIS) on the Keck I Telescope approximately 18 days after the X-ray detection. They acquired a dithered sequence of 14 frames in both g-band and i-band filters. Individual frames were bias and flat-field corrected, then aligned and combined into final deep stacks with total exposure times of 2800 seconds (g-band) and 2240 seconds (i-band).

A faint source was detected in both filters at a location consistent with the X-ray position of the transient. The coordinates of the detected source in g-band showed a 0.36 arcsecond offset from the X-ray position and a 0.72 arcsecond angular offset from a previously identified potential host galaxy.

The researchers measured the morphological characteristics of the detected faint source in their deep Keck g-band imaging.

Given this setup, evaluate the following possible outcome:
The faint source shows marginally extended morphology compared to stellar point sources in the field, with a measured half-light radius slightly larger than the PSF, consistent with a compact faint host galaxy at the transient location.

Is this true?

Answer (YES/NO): YES